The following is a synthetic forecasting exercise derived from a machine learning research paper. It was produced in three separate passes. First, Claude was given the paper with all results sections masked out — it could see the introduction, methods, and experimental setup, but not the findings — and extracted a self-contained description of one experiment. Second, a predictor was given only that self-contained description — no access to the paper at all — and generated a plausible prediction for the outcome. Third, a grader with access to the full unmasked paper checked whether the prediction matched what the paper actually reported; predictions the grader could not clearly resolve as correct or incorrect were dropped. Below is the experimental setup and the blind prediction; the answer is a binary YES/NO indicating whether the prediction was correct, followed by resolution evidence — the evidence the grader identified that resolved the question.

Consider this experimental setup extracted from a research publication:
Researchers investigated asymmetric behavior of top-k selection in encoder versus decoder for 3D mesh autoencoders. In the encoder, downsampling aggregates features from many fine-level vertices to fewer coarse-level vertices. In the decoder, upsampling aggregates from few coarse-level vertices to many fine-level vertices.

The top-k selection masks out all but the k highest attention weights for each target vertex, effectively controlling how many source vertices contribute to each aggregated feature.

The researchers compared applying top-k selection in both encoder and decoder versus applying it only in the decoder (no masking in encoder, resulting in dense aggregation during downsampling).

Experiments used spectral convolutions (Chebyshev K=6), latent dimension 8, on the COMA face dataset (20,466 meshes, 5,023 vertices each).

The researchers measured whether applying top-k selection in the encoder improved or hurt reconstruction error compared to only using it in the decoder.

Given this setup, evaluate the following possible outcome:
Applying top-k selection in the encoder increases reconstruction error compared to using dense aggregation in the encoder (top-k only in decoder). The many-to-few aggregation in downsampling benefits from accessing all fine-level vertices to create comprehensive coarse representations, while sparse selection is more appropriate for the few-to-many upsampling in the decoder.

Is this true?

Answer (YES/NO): YES